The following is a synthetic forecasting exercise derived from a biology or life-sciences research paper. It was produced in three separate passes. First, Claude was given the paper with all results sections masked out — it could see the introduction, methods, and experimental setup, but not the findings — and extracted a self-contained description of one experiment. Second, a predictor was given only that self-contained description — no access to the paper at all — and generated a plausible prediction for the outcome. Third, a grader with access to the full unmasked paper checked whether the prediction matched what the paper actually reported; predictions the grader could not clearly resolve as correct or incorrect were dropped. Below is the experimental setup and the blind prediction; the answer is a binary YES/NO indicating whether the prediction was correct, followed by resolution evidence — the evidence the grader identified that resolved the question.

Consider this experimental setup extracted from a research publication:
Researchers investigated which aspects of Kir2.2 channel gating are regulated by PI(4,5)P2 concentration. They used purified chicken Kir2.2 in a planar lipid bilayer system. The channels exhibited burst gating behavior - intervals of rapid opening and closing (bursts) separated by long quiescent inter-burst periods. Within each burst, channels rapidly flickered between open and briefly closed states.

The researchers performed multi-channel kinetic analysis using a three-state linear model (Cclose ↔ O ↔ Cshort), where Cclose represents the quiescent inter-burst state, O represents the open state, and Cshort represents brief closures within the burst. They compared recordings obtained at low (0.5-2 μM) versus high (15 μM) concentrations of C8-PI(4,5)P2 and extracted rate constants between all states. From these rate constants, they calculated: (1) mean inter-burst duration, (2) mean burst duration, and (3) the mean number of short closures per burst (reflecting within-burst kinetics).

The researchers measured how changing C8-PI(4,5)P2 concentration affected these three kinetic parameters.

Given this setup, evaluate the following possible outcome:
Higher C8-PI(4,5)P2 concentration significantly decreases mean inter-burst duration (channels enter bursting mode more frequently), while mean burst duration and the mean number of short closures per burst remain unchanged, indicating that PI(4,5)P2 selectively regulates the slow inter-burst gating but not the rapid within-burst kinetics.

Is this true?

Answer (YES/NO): NO